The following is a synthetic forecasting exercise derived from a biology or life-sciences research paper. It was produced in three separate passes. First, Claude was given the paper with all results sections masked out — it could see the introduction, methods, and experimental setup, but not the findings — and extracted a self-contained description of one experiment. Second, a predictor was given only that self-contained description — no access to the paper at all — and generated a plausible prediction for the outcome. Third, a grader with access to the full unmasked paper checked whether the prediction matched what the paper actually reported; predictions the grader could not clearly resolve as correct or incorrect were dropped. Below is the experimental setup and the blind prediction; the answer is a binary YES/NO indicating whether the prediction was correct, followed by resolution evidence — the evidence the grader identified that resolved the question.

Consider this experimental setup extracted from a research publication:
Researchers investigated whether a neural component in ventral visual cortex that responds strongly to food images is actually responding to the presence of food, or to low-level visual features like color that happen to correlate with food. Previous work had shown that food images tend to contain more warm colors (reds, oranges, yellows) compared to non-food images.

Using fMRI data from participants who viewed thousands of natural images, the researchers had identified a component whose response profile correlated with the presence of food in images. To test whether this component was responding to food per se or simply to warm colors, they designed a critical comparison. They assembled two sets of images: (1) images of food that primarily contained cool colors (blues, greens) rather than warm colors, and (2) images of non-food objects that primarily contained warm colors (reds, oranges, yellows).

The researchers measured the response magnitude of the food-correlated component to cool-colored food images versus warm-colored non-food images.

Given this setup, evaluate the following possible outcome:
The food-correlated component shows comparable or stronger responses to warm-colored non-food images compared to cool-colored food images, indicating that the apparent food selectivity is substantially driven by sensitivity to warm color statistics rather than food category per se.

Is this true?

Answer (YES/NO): NO